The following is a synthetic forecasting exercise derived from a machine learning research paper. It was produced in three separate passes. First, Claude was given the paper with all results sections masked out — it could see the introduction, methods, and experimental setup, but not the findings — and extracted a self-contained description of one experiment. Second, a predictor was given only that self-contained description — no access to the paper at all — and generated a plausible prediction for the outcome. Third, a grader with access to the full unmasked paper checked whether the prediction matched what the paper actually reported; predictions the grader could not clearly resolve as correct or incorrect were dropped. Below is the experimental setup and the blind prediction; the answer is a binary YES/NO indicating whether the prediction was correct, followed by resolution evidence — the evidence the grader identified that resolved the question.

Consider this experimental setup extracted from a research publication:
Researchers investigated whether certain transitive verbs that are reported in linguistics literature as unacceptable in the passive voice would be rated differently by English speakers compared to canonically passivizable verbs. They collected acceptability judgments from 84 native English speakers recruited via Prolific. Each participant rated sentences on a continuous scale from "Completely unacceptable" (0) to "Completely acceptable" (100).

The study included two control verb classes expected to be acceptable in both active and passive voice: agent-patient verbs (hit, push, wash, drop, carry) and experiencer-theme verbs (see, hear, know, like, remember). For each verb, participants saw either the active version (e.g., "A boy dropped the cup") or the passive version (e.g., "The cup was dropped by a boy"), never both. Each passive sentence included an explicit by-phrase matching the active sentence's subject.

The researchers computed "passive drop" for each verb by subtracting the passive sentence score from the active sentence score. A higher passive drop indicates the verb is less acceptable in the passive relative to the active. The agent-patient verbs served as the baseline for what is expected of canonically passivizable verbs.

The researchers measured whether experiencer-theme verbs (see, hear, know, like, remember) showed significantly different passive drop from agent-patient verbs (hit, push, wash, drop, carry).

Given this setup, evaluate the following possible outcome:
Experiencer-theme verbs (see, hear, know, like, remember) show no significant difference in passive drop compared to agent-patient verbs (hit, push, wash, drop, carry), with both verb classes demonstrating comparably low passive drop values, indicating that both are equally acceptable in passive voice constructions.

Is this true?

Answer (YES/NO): NO